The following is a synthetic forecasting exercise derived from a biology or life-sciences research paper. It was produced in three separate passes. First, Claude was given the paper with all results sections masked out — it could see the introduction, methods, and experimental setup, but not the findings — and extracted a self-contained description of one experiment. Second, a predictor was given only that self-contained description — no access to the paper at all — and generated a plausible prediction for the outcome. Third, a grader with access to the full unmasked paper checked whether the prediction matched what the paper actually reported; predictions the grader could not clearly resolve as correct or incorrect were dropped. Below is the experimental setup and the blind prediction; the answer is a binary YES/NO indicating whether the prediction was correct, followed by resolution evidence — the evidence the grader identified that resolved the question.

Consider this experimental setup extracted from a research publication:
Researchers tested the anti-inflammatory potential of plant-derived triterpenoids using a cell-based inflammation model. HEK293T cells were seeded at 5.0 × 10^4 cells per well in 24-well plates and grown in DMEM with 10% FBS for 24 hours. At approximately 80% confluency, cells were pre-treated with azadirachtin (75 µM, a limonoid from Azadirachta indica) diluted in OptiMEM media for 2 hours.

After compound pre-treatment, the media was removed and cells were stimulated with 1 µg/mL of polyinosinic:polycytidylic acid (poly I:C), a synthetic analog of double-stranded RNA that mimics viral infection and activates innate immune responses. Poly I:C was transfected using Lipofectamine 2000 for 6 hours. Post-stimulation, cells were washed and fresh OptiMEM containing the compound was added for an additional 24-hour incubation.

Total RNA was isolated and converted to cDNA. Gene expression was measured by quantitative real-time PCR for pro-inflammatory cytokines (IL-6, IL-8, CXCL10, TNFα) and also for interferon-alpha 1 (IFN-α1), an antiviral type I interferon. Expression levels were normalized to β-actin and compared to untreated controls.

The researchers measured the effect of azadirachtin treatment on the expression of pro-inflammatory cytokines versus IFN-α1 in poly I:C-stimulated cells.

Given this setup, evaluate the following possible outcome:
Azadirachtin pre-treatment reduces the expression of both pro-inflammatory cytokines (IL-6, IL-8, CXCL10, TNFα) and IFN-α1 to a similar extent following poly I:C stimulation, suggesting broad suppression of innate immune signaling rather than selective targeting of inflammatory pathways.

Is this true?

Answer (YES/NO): NO